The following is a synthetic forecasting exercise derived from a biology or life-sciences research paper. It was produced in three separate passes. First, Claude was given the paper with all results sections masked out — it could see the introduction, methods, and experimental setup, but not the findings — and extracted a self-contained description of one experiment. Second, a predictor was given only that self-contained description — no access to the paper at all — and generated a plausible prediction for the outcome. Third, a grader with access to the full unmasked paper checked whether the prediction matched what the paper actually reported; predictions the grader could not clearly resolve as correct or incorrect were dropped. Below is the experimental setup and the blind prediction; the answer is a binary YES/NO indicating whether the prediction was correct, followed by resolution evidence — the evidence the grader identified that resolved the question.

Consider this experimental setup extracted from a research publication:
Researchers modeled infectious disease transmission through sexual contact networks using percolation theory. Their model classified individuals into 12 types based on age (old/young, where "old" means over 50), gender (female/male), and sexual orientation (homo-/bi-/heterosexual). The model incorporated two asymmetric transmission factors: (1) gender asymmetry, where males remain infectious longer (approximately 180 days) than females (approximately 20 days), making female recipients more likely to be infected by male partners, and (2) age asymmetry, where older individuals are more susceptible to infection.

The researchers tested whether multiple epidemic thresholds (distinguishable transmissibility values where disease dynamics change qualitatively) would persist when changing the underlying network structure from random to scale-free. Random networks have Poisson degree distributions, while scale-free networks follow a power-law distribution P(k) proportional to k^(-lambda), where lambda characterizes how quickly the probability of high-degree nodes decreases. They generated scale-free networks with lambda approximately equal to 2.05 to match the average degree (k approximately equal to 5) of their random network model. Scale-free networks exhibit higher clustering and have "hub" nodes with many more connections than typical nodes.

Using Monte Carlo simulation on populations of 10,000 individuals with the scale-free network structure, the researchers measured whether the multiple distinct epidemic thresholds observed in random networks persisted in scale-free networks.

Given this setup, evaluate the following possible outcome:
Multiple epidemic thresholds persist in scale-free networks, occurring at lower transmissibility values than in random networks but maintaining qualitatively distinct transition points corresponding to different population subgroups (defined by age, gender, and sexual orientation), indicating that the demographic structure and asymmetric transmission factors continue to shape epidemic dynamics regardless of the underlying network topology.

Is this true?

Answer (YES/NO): NO